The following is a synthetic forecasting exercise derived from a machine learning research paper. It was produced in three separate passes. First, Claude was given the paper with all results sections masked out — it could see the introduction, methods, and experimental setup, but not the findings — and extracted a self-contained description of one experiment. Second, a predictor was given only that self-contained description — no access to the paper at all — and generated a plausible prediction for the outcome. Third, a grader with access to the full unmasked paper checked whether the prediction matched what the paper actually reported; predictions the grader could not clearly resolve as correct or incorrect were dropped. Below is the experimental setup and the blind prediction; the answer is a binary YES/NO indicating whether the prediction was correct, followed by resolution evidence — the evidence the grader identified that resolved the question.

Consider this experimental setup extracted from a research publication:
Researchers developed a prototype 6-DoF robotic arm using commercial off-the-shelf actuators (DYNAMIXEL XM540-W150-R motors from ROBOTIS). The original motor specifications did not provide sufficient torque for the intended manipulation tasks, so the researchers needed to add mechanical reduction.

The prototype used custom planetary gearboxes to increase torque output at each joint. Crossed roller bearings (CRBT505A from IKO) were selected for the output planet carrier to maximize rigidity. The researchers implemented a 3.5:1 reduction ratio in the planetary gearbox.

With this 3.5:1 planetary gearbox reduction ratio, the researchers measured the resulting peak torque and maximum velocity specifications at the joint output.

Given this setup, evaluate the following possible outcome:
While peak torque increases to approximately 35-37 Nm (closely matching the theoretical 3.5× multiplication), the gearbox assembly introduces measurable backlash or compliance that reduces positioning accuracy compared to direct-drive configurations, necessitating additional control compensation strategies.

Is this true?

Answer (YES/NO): NO